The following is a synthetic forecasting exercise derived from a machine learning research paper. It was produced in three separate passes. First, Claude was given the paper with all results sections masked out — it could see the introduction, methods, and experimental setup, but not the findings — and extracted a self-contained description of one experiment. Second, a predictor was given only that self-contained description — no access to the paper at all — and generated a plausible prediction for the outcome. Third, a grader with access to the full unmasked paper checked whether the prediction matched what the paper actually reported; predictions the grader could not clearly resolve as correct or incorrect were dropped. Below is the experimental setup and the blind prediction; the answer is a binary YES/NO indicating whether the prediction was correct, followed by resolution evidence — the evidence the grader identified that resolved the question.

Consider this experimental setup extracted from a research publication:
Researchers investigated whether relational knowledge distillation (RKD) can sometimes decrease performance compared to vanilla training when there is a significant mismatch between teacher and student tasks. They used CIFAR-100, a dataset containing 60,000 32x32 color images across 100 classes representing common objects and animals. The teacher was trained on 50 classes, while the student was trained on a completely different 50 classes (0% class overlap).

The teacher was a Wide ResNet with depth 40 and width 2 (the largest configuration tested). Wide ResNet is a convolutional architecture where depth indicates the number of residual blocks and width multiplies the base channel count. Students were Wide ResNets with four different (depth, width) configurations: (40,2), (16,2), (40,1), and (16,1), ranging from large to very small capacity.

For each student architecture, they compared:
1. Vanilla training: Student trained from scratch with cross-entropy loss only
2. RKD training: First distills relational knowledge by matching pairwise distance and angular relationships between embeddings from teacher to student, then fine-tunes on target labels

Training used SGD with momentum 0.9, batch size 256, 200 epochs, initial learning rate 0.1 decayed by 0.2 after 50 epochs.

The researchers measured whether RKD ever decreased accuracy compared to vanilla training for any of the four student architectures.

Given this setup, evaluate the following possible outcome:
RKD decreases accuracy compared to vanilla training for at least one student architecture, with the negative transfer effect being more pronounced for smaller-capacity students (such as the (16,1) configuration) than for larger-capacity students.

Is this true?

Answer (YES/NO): YES